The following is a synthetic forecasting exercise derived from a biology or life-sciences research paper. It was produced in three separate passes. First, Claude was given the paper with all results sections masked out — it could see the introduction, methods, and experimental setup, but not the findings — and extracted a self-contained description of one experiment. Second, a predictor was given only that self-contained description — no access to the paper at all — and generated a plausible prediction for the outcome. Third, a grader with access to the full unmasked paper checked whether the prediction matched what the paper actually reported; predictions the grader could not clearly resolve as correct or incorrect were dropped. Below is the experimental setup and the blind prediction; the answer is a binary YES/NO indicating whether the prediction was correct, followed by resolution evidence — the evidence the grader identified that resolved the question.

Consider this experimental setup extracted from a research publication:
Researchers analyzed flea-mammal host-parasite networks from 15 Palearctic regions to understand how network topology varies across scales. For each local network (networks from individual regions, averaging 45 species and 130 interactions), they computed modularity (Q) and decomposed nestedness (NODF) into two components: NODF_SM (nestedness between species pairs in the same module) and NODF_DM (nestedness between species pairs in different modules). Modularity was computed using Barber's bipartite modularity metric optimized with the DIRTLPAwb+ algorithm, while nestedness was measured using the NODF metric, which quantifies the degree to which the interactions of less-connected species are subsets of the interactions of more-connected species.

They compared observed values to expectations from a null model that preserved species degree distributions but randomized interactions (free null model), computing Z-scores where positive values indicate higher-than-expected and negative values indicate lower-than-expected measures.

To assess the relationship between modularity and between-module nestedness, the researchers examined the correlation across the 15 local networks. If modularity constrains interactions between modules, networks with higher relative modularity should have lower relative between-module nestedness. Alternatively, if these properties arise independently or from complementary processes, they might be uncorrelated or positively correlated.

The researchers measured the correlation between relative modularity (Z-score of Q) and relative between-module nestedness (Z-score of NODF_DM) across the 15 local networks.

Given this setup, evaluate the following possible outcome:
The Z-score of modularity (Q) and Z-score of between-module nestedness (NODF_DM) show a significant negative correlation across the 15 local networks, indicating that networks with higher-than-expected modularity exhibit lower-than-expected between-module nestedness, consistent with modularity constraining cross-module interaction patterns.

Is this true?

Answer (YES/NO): YES